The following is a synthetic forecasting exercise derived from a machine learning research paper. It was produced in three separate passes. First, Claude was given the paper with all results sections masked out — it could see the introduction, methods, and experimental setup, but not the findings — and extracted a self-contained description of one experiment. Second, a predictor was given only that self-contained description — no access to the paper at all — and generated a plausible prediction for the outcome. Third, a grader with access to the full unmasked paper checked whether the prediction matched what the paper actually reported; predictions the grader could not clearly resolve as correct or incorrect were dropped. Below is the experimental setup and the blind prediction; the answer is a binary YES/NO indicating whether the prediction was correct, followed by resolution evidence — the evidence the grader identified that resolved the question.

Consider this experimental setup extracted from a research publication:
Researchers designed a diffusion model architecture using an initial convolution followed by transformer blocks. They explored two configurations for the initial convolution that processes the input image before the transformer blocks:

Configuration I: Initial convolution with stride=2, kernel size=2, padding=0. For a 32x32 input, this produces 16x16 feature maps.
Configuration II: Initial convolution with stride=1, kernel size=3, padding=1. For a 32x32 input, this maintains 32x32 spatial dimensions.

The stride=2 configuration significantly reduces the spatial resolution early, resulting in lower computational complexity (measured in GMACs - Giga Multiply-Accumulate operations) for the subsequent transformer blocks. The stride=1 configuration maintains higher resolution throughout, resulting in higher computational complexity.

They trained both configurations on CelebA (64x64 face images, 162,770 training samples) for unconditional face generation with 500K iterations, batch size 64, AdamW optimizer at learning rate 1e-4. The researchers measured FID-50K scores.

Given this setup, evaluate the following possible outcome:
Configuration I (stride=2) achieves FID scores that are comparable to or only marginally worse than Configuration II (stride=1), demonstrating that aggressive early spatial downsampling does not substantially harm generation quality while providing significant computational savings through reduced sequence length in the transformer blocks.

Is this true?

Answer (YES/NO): NO